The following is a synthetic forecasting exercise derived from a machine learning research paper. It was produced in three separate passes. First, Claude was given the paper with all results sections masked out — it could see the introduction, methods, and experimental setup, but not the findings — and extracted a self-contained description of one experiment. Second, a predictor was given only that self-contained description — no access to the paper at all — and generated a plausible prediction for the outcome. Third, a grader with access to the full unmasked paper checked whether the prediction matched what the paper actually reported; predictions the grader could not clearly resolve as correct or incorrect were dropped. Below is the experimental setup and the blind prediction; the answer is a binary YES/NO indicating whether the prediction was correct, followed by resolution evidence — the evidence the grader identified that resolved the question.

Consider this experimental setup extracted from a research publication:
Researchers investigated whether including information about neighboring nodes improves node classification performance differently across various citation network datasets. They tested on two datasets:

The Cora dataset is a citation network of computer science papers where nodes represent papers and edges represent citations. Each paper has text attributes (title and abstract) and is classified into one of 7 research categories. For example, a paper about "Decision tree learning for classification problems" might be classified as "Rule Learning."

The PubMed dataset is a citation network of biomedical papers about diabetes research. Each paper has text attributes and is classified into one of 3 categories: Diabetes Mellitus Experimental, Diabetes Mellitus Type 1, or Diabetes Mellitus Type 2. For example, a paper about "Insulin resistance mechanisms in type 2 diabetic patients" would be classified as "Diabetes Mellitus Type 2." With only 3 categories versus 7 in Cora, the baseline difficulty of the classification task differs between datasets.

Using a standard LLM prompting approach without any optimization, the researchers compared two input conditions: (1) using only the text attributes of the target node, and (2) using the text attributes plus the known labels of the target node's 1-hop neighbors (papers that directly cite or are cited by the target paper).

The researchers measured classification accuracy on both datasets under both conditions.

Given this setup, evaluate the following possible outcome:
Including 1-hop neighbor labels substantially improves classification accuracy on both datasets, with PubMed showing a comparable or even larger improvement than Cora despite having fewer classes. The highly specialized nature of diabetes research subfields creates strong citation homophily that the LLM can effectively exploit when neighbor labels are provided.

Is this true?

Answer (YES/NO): NO